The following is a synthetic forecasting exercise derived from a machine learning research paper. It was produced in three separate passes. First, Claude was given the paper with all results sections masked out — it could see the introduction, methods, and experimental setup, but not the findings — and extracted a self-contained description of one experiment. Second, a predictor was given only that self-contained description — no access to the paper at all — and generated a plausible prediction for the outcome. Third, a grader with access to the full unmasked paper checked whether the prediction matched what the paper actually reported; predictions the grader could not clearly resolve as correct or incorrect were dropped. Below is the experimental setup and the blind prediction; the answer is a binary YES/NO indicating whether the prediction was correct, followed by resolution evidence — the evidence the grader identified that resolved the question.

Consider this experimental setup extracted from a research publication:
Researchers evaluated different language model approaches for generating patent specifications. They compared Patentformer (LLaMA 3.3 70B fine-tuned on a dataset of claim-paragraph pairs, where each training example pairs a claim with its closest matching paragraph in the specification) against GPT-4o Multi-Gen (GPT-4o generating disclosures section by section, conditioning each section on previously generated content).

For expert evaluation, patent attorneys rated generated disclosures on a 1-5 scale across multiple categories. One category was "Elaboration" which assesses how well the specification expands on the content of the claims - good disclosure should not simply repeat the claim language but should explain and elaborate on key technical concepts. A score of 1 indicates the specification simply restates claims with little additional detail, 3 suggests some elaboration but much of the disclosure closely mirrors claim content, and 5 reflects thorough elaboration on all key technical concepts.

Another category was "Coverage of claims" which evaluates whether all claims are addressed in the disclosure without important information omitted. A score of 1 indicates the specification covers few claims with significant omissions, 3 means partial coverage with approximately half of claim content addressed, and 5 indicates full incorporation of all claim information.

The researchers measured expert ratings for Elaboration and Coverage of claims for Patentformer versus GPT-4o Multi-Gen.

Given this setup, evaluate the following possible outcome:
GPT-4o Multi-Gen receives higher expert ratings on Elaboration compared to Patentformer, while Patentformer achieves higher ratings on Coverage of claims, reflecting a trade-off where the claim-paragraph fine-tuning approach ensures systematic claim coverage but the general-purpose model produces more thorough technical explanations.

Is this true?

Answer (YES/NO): NO